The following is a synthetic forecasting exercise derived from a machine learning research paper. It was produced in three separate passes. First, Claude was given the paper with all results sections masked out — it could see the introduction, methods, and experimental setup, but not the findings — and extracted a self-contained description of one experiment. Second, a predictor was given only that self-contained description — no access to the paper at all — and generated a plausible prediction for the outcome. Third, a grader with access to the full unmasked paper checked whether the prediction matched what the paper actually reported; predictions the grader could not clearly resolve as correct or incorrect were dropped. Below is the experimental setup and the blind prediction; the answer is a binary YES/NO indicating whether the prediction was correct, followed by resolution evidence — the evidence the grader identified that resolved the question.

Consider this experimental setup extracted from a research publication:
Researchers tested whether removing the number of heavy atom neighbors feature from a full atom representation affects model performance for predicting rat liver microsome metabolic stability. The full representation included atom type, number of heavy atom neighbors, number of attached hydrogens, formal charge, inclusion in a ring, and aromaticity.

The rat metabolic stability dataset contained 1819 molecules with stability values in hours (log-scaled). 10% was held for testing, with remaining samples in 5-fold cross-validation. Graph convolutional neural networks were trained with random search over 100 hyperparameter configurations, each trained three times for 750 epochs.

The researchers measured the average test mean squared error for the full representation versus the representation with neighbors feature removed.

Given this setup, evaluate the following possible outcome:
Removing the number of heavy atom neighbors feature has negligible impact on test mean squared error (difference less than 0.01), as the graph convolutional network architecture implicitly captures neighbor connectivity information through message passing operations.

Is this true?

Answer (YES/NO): YES